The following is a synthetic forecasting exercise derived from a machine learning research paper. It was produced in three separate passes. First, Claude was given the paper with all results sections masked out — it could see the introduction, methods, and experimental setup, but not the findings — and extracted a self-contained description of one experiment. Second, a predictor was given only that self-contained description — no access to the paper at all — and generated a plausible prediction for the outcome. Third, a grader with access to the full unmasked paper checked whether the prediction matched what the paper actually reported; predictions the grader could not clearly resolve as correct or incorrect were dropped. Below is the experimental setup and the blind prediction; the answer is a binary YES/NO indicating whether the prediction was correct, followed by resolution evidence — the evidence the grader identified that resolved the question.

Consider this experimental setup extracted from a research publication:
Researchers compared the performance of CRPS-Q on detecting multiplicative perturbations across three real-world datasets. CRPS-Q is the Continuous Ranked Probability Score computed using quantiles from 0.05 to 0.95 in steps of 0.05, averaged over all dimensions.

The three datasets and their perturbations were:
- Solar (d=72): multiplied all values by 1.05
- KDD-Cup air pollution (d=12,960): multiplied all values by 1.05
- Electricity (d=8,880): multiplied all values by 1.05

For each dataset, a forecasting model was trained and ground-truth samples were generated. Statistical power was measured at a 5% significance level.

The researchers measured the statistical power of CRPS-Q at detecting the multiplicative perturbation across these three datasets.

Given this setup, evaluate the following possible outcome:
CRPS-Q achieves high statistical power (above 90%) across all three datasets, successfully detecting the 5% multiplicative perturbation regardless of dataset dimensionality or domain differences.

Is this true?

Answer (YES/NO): NO